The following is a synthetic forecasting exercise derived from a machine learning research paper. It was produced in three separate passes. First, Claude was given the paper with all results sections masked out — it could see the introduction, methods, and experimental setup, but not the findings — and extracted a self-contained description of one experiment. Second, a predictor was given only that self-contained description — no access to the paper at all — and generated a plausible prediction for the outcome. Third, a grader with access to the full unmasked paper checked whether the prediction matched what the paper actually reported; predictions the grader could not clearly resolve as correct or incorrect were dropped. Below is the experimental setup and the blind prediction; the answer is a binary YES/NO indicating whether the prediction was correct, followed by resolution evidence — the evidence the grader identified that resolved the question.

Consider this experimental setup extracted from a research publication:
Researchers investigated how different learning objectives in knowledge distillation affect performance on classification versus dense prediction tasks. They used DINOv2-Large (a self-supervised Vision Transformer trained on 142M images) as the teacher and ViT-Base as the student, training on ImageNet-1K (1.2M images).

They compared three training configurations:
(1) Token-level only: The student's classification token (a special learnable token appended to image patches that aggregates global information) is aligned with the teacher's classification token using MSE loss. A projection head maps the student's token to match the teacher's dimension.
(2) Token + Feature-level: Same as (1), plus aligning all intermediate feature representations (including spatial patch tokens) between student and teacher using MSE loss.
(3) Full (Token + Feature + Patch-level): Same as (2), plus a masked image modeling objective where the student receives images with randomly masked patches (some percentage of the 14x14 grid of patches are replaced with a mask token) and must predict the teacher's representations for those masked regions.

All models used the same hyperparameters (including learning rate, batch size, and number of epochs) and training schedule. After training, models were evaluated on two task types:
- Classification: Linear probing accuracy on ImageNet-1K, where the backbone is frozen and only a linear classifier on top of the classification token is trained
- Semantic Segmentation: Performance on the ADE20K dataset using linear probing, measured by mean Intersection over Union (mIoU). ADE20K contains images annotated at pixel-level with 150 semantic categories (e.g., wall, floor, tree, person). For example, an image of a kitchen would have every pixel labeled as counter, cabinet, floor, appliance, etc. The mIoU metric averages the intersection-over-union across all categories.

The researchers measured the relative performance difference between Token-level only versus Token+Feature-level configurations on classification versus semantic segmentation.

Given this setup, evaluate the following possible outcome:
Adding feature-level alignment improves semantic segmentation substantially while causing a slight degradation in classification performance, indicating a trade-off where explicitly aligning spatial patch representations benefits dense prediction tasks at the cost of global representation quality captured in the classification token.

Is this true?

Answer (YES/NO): NO